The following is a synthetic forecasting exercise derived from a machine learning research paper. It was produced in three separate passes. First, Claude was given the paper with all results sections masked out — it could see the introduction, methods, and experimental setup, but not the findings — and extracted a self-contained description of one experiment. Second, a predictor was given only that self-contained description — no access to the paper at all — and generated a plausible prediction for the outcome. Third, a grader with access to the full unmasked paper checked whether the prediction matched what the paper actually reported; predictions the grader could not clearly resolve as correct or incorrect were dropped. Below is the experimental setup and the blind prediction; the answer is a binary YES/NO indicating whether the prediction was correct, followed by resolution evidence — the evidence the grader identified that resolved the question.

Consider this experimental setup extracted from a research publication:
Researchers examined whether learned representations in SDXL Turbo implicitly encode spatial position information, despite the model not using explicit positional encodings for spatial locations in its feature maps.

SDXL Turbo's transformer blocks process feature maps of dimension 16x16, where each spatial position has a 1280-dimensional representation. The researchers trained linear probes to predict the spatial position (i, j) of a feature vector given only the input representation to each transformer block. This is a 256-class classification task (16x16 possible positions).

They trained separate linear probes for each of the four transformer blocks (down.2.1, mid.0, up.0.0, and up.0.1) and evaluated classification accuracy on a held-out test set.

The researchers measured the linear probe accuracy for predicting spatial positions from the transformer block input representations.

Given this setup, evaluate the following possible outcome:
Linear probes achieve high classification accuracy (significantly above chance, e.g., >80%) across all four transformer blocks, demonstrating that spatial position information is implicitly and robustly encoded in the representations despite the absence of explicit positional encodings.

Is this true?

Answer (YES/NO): YES